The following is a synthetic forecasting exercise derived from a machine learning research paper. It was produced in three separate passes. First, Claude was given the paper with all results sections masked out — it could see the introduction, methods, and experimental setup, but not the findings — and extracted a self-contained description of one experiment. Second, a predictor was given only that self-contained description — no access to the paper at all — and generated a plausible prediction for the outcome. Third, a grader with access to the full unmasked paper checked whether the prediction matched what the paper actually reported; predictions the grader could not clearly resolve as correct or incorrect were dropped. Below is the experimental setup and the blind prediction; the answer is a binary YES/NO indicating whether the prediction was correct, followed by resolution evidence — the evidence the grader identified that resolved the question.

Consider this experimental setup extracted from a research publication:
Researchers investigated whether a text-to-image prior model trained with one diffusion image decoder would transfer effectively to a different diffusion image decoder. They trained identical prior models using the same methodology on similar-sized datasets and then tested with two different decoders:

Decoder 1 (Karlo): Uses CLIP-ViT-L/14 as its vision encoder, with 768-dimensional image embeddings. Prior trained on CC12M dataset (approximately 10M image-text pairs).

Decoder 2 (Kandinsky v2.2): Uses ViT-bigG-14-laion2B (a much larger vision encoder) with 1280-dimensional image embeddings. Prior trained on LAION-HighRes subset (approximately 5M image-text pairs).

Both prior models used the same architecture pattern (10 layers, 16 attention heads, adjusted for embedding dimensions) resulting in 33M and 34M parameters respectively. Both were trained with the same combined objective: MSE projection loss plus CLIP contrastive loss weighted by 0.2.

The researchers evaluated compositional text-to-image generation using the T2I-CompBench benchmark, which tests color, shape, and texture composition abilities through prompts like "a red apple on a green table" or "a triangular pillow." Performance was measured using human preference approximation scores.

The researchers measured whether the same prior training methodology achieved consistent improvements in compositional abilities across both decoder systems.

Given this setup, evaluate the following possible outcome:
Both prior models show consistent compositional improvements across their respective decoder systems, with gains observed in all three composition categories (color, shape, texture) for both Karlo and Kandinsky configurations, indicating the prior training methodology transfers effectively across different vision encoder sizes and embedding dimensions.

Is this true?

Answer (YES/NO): NO